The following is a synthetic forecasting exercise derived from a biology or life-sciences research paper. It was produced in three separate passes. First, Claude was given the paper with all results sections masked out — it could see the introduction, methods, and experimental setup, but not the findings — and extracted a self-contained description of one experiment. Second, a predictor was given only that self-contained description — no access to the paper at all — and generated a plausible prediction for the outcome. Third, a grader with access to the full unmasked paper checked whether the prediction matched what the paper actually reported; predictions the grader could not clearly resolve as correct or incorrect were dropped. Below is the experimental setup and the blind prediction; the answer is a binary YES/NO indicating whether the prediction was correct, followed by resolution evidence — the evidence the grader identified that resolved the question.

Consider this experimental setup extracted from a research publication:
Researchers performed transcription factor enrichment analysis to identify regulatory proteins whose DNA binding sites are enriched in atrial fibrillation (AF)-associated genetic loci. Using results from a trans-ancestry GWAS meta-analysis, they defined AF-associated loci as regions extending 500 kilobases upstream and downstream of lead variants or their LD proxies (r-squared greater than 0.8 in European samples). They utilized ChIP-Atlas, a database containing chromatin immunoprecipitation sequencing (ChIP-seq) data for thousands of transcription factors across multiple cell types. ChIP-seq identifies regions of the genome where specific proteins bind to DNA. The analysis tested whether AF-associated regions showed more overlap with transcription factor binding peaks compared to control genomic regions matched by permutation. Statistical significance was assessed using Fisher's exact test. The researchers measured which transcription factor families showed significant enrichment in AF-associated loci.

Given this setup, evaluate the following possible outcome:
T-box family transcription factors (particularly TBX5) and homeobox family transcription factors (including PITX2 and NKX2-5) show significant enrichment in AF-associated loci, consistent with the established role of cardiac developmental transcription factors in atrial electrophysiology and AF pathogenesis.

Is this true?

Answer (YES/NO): NO